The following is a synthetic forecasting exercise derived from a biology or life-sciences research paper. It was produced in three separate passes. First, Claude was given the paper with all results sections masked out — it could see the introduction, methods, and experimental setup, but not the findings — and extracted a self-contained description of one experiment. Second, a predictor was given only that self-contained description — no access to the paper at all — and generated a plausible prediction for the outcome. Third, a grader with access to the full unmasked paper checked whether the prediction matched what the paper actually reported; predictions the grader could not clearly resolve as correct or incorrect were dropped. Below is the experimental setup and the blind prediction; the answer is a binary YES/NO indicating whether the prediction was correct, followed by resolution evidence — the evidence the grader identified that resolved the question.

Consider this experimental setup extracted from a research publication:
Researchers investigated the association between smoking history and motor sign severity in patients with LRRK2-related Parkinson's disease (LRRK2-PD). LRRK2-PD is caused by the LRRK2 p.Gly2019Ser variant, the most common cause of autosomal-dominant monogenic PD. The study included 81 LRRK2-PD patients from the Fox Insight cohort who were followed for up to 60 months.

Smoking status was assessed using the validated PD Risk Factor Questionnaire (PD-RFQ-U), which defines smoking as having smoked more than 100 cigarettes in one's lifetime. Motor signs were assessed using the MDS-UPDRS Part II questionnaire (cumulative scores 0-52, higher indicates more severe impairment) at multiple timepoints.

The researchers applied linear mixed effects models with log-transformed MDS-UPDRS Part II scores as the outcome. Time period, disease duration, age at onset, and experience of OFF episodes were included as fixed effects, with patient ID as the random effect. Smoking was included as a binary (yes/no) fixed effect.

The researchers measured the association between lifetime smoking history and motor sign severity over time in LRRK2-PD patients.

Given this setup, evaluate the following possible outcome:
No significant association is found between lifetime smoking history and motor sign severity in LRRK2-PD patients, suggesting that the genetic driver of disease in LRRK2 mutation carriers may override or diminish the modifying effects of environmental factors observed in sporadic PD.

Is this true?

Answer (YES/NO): YES